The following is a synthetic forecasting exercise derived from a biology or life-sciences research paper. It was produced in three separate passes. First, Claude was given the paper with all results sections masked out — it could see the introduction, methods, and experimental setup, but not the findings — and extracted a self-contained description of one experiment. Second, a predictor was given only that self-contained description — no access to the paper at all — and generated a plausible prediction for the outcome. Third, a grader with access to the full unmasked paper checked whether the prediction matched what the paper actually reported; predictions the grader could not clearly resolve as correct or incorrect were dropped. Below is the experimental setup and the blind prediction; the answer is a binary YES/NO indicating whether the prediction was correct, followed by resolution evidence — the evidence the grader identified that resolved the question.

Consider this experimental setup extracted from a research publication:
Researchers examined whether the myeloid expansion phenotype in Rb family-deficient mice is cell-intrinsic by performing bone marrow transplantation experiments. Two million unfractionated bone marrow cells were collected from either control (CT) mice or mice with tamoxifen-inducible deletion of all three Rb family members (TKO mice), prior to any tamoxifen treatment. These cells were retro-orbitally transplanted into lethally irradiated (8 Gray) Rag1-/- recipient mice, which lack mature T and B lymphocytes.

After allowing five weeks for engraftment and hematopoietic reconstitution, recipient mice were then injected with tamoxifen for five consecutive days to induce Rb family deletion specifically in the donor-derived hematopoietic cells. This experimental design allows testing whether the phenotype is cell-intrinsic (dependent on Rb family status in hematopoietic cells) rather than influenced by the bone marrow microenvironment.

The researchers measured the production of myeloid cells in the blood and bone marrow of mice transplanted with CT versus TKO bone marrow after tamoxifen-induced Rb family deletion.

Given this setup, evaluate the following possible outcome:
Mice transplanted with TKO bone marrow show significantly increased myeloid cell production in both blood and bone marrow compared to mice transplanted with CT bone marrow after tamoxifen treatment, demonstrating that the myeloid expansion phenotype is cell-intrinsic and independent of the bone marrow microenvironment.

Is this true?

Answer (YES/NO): YES